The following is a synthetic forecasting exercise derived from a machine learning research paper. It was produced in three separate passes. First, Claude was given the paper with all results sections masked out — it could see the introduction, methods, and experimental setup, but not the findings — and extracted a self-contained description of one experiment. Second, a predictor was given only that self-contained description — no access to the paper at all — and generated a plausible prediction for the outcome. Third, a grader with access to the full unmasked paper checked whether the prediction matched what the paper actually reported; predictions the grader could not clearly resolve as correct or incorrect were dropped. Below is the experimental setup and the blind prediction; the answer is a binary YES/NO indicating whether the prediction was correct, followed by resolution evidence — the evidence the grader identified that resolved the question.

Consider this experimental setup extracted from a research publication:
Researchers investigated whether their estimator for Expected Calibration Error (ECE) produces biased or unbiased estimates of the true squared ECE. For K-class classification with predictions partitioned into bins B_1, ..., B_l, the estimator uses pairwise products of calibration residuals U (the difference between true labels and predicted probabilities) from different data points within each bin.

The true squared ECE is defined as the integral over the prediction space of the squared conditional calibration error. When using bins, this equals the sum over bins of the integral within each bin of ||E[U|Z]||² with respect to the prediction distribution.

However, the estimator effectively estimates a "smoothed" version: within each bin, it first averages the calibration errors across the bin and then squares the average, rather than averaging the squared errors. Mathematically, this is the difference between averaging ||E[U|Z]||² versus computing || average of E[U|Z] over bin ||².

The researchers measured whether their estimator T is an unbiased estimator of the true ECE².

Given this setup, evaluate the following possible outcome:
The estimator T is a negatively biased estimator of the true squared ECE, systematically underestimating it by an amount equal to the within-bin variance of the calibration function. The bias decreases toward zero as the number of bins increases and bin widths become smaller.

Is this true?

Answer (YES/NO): NO